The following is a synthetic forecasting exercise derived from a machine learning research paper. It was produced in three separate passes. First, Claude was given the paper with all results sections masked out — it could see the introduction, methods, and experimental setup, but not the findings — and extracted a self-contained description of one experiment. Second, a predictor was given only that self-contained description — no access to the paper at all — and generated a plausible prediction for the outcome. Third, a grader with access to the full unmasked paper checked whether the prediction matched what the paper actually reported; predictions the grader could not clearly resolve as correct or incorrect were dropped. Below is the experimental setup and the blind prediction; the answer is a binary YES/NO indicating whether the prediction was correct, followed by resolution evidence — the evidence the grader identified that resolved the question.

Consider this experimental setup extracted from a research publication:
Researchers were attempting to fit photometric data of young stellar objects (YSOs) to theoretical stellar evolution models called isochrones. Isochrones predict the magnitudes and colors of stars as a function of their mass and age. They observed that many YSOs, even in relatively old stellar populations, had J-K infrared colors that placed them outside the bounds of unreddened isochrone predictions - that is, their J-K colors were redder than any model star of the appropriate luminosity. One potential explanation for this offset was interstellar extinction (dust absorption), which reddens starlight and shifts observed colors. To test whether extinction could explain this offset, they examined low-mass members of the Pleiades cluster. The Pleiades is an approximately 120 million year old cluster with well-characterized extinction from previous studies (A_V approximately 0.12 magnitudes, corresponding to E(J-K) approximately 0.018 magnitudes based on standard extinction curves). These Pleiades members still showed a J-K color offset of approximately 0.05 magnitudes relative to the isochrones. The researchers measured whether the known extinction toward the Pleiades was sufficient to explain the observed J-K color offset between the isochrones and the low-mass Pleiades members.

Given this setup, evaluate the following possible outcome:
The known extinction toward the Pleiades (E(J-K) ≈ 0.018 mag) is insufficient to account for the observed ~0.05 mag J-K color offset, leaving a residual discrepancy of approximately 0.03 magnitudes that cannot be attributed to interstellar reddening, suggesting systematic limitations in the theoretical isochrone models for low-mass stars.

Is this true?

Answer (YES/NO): YES